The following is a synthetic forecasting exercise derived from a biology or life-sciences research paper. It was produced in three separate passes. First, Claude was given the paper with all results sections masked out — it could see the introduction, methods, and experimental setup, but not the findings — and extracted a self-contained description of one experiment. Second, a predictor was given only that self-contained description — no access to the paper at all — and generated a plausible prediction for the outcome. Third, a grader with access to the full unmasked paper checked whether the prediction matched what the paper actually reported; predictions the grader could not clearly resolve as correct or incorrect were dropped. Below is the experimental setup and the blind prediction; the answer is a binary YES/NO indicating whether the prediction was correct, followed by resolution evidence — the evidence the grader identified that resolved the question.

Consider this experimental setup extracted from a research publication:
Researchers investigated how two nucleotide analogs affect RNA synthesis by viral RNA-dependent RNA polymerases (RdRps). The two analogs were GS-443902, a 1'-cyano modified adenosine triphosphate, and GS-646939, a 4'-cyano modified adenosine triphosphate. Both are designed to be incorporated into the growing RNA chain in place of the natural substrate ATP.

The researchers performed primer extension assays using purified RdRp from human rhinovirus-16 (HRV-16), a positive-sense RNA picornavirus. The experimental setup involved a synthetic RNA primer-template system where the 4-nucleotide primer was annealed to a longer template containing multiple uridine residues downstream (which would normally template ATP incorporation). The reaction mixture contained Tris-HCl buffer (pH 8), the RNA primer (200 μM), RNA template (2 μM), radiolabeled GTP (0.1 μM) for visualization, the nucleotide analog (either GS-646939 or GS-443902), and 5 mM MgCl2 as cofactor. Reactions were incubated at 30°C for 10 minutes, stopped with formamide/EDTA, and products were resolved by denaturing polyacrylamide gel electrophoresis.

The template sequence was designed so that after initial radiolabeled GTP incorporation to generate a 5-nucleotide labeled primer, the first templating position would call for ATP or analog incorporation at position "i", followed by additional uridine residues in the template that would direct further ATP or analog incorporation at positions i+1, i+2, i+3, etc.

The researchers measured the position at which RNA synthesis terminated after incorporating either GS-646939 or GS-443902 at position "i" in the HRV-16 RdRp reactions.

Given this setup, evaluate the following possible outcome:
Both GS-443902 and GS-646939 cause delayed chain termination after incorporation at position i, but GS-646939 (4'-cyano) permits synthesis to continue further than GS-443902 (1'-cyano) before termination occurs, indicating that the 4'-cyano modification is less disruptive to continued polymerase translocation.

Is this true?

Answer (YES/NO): NO